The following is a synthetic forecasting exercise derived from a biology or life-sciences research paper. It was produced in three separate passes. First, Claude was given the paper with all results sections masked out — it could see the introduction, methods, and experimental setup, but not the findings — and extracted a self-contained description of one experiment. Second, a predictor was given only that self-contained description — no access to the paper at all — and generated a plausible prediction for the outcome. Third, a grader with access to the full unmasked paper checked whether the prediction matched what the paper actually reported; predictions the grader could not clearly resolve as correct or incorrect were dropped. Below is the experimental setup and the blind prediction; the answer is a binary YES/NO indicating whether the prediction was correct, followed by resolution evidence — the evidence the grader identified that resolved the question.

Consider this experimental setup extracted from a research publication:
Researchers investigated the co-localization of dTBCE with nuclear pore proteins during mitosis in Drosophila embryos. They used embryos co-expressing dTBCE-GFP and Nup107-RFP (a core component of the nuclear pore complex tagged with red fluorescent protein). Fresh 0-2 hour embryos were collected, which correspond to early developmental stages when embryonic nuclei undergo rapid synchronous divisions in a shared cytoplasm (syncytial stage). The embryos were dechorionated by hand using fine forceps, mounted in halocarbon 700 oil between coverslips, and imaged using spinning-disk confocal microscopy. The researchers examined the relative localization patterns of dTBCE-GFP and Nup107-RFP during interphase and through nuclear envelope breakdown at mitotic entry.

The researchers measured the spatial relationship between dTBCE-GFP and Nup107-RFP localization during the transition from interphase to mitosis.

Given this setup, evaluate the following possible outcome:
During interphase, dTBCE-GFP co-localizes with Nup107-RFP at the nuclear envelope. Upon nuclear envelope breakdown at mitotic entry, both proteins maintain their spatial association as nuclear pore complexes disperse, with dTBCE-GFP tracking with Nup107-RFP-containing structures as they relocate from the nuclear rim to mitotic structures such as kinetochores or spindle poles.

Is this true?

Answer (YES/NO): NO